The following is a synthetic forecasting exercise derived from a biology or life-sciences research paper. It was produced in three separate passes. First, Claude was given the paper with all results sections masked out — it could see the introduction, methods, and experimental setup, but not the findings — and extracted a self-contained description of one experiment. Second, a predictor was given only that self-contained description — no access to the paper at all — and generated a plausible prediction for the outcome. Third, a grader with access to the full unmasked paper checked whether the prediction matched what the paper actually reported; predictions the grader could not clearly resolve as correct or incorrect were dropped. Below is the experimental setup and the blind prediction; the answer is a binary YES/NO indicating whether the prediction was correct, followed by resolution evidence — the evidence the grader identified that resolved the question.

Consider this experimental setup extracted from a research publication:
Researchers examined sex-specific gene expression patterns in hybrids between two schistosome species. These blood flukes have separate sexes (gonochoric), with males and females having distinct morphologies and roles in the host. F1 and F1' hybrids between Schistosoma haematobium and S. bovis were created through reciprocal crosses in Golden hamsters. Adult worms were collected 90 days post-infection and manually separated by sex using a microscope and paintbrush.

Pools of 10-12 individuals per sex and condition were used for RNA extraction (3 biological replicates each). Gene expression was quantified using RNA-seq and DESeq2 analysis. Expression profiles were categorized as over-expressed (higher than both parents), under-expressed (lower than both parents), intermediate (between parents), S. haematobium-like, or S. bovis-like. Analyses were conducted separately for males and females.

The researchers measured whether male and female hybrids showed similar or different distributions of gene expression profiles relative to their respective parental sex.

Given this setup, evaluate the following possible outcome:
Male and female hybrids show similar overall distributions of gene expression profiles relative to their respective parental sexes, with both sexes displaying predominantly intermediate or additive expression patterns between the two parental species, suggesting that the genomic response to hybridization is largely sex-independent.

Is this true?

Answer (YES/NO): NO